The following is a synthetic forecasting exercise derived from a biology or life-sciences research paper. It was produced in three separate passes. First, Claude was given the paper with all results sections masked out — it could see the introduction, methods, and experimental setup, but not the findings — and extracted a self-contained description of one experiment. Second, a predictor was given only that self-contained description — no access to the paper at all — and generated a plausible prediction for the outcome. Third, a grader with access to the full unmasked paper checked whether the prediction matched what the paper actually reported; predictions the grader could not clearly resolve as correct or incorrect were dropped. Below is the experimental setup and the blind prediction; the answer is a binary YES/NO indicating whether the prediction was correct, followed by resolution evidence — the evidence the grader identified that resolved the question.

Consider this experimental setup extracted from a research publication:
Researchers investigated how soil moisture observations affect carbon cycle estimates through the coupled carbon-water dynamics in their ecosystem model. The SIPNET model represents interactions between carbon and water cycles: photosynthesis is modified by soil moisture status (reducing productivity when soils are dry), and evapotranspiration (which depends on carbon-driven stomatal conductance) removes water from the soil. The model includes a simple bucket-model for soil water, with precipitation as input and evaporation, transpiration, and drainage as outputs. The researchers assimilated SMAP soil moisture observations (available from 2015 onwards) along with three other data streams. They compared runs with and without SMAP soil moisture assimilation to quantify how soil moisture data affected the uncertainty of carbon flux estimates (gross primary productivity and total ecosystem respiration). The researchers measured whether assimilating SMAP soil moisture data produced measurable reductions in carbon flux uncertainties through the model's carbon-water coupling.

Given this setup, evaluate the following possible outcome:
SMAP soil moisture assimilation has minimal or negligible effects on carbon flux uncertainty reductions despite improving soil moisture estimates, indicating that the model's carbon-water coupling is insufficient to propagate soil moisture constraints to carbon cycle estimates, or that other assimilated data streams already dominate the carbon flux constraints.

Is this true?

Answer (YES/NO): NO